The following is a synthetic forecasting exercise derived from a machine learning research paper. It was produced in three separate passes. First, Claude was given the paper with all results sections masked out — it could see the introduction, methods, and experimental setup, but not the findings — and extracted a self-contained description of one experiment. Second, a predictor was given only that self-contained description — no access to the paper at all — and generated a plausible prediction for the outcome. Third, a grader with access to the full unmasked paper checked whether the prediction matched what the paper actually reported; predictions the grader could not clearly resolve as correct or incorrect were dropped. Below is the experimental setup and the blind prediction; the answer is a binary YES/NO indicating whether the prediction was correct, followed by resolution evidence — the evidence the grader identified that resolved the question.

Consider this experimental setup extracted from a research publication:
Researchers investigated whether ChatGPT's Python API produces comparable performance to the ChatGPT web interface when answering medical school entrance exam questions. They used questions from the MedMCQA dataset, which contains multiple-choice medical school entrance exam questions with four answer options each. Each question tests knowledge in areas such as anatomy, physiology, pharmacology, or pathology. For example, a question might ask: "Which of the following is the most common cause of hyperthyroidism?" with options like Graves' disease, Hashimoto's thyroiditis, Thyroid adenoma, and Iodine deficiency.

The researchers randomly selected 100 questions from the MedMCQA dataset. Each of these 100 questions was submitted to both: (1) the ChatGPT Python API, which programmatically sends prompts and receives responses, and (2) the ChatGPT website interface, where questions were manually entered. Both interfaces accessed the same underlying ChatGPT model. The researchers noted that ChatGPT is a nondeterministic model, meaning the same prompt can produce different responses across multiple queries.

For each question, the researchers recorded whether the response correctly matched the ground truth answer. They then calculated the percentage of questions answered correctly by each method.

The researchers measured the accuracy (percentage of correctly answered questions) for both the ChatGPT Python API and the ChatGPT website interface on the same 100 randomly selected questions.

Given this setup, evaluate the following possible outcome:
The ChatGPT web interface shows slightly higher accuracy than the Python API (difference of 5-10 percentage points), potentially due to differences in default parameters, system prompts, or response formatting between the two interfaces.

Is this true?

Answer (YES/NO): NO